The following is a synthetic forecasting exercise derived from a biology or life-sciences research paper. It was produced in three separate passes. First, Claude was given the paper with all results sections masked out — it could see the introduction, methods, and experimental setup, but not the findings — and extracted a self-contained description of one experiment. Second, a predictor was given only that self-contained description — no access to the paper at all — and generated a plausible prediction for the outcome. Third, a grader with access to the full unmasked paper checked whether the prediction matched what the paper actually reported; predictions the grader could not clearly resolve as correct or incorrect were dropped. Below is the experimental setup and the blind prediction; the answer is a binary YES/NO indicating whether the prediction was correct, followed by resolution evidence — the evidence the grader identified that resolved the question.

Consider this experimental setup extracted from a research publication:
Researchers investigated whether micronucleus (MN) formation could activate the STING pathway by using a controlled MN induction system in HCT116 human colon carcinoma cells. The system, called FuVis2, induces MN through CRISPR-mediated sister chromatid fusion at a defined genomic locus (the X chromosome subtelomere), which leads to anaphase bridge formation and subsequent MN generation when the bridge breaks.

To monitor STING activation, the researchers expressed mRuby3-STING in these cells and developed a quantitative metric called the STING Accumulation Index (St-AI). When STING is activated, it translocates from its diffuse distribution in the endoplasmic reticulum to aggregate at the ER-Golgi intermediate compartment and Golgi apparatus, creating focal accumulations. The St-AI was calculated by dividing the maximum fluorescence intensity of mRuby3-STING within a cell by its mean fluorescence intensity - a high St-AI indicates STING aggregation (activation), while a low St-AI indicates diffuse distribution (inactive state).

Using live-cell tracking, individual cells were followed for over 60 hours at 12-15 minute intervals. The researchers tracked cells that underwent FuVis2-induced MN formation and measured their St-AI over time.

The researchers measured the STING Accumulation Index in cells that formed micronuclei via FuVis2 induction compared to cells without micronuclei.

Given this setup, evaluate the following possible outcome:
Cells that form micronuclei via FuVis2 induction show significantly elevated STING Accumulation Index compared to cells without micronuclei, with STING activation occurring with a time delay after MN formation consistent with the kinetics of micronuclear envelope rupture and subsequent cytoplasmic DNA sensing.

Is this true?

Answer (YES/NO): NO